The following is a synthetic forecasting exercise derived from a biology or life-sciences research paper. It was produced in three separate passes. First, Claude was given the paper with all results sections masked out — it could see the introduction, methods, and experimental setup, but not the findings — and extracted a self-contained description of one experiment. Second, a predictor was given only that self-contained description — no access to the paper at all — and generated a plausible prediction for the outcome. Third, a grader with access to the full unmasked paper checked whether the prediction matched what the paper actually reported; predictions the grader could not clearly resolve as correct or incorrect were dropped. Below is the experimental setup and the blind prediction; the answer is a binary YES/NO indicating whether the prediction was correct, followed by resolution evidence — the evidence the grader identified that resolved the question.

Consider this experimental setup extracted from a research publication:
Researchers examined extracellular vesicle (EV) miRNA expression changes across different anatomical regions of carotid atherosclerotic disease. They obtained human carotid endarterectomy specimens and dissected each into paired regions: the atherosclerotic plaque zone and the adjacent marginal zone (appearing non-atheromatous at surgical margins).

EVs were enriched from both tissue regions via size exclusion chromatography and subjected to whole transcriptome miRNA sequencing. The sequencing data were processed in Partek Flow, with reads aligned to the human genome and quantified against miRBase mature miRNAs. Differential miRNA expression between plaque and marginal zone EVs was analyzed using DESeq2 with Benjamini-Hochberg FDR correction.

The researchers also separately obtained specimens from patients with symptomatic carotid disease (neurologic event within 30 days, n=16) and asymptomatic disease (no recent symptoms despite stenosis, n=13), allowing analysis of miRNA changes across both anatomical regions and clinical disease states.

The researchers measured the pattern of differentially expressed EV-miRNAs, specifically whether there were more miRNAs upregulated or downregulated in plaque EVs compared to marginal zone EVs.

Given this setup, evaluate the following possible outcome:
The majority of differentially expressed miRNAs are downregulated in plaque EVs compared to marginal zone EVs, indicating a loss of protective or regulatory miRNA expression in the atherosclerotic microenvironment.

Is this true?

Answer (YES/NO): NO